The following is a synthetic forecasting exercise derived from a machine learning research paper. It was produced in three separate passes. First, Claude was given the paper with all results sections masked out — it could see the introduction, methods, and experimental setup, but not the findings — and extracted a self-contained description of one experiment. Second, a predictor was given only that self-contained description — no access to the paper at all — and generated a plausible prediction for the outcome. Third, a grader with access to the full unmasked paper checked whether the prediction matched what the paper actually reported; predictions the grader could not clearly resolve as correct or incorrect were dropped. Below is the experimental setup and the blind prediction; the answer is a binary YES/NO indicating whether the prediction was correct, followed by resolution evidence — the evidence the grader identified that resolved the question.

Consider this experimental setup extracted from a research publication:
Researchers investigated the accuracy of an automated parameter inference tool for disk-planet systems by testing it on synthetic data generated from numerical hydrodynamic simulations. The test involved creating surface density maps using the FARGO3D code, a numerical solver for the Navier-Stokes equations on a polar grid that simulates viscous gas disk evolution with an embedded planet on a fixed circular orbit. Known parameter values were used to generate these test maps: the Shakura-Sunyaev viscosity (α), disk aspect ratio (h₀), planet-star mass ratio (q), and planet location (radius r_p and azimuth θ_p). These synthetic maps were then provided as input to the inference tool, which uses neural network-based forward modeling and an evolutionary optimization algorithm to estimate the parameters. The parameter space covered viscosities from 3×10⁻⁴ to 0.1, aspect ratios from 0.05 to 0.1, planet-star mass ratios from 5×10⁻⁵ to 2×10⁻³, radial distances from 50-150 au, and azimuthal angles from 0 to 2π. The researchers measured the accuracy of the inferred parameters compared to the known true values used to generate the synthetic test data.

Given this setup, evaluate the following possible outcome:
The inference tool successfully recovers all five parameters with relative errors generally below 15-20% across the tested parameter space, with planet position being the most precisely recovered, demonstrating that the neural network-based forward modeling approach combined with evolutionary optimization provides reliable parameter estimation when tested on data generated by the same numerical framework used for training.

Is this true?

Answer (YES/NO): NO